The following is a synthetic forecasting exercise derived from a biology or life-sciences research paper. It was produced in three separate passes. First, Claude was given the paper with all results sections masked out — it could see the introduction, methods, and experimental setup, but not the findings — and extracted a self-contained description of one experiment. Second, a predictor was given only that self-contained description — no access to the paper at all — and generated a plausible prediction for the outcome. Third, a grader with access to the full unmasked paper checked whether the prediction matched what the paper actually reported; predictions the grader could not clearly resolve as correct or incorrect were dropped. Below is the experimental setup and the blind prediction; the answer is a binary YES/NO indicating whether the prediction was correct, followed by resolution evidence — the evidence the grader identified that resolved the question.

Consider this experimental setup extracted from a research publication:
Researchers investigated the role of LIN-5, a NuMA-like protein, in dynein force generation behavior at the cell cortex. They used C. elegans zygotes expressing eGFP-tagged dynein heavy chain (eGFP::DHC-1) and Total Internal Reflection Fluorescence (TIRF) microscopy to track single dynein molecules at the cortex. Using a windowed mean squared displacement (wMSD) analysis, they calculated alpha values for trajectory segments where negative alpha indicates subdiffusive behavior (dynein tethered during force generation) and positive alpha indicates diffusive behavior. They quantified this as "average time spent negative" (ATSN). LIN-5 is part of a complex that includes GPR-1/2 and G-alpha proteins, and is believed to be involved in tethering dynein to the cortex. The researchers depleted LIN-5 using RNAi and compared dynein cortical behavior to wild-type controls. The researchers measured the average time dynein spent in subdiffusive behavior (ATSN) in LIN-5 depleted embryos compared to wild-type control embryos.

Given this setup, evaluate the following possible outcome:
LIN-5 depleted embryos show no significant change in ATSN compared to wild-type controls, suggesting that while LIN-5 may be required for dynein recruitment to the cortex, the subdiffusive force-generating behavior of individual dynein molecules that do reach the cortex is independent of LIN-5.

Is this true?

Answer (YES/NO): NO